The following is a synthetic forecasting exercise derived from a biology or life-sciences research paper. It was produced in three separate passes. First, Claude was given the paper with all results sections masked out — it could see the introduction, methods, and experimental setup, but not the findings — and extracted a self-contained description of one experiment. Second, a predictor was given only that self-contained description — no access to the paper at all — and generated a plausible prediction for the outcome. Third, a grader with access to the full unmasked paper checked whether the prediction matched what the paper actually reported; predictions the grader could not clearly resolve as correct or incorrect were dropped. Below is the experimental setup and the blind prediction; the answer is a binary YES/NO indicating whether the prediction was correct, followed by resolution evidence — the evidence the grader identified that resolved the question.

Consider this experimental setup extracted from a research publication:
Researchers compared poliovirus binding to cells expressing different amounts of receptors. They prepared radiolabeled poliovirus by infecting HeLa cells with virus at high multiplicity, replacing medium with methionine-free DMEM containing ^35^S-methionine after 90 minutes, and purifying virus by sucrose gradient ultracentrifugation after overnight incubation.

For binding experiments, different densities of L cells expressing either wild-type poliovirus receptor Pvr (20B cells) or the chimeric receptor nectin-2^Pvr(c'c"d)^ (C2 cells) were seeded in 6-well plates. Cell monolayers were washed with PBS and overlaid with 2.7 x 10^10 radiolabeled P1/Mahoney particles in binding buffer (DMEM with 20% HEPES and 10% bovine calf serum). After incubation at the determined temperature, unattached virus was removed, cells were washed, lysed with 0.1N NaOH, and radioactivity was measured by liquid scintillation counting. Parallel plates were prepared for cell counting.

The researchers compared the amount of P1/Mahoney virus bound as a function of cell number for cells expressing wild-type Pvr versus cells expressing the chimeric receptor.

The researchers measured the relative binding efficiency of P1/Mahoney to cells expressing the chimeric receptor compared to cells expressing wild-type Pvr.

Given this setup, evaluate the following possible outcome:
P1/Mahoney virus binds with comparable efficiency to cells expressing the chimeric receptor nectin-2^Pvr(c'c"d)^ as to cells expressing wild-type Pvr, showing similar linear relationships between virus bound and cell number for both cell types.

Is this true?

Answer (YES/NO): NO